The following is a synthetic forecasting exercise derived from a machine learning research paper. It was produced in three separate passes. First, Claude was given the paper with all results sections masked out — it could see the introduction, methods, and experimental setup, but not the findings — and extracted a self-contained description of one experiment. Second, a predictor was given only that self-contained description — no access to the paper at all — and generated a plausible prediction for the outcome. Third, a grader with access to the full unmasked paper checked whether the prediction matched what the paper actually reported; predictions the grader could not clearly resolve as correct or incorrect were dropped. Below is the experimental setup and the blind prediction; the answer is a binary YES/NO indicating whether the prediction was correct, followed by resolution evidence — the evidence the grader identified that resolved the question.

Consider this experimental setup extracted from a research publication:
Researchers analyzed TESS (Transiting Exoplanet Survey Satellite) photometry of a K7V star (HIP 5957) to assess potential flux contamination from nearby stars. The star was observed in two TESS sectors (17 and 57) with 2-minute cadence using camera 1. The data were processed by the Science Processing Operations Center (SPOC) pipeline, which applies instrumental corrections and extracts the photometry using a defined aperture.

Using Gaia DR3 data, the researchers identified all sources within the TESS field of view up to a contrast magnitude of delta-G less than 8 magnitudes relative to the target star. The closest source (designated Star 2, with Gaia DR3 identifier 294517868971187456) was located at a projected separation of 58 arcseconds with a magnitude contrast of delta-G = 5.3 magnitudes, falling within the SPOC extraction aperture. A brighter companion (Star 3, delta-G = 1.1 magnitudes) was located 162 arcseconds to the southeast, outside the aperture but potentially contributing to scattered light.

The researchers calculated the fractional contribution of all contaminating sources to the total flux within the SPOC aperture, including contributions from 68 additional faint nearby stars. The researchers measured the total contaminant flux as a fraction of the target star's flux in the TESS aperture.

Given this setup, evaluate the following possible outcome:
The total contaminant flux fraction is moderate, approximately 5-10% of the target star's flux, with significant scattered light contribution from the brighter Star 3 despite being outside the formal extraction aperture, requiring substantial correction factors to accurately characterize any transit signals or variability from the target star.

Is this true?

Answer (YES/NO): NO